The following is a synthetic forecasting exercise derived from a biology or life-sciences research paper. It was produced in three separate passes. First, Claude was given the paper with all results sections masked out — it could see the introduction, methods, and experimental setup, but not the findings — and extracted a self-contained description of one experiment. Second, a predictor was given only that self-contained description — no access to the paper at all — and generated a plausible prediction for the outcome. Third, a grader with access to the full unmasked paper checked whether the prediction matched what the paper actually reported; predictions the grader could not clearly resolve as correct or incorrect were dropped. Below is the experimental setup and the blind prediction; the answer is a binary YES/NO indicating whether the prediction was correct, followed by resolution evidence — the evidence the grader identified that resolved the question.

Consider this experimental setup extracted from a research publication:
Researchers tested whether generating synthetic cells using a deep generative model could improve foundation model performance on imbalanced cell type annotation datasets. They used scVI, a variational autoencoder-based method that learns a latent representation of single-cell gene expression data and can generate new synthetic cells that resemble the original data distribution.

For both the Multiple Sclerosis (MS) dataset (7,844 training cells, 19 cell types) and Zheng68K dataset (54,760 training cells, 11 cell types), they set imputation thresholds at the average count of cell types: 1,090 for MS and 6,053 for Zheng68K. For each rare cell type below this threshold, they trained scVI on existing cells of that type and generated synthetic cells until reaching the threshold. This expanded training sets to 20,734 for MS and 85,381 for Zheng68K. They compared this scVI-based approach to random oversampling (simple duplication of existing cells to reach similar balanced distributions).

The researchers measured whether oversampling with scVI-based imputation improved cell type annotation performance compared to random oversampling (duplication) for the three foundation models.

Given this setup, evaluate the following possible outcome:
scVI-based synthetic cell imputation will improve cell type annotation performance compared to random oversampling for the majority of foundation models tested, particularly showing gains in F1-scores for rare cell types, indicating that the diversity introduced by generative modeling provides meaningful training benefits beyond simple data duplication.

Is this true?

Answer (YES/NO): NO